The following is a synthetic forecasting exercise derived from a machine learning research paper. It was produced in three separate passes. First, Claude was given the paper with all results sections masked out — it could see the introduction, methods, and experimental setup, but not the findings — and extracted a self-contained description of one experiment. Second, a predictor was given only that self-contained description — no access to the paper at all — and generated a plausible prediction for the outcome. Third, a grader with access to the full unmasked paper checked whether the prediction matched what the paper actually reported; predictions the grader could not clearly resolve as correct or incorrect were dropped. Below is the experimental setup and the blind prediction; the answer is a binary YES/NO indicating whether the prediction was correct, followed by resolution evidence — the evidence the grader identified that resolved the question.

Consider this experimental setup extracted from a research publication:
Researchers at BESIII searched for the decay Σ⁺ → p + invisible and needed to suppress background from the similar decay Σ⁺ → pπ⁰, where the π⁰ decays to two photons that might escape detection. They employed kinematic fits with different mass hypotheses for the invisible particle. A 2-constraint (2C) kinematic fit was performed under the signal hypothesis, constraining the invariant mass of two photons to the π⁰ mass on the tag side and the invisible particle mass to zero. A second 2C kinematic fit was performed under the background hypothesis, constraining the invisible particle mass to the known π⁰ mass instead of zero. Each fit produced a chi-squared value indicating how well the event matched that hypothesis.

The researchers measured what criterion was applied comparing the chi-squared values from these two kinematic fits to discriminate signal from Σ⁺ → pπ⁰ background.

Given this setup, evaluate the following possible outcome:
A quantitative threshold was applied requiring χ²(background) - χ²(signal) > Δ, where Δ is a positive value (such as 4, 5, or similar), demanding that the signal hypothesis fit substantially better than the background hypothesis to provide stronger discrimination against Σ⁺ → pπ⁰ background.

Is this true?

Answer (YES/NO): NO